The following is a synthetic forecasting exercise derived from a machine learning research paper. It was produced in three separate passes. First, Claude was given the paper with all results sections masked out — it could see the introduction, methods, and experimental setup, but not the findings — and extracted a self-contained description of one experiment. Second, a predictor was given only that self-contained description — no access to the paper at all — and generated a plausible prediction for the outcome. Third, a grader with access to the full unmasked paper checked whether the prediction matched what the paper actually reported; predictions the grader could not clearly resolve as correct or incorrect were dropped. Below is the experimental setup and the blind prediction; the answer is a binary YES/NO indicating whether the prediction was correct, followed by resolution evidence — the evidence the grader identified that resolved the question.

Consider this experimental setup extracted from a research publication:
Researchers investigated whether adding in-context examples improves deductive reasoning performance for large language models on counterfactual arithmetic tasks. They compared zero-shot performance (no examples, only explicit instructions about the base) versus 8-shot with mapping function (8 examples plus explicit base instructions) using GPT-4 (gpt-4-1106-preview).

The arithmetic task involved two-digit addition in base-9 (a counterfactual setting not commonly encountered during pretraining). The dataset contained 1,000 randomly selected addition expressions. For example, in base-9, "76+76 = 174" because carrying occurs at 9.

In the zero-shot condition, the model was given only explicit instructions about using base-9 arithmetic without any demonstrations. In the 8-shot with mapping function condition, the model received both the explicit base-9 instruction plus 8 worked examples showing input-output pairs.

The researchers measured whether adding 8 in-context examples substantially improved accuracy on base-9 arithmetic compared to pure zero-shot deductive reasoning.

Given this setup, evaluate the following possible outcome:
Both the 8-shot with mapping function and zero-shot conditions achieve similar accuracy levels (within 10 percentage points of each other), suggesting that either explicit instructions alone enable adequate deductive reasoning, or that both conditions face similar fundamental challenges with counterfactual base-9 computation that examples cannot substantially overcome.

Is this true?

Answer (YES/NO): YES